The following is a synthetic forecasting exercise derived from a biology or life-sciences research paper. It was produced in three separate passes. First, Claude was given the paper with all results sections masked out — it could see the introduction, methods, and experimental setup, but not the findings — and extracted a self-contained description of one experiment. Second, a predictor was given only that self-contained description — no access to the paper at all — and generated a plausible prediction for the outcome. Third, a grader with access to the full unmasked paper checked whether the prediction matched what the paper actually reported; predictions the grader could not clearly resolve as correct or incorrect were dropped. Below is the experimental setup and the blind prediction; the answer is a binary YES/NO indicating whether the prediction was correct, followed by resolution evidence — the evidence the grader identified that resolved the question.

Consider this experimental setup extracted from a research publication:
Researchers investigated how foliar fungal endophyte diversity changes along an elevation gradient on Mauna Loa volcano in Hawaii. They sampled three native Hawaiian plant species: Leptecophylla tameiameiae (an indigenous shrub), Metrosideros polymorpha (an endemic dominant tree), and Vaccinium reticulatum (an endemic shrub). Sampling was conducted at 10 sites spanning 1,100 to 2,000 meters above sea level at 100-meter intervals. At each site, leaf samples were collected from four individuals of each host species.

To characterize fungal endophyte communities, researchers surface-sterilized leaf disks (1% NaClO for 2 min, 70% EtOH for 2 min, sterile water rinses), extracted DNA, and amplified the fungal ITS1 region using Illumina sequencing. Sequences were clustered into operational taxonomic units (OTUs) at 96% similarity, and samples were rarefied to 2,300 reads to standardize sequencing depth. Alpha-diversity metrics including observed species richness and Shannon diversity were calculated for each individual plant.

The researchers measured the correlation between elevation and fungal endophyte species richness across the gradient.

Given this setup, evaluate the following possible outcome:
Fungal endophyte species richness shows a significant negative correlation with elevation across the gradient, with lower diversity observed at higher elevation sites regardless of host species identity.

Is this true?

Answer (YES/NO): NO